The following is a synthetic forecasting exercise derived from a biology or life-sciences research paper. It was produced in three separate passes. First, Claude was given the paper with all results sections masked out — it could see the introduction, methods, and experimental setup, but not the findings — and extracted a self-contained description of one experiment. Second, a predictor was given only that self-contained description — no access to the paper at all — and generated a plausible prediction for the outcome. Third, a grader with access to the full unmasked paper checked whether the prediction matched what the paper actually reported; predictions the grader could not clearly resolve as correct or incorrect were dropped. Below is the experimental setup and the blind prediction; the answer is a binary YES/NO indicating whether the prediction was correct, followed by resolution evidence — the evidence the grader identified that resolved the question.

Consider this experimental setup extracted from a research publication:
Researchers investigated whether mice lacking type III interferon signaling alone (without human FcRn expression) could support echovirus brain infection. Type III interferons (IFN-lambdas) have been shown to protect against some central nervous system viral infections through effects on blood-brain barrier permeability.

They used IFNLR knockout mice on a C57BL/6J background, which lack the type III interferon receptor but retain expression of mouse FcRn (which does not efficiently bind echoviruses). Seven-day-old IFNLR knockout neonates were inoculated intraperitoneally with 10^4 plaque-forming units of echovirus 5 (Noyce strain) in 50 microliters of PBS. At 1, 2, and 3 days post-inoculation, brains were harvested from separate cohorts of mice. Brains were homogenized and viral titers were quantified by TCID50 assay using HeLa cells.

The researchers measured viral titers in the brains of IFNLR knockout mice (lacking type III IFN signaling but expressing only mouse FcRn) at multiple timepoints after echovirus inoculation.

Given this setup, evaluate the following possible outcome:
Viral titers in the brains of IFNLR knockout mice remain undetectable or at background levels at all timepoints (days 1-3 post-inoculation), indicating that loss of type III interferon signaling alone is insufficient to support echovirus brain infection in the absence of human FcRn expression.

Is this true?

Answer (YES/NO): YES